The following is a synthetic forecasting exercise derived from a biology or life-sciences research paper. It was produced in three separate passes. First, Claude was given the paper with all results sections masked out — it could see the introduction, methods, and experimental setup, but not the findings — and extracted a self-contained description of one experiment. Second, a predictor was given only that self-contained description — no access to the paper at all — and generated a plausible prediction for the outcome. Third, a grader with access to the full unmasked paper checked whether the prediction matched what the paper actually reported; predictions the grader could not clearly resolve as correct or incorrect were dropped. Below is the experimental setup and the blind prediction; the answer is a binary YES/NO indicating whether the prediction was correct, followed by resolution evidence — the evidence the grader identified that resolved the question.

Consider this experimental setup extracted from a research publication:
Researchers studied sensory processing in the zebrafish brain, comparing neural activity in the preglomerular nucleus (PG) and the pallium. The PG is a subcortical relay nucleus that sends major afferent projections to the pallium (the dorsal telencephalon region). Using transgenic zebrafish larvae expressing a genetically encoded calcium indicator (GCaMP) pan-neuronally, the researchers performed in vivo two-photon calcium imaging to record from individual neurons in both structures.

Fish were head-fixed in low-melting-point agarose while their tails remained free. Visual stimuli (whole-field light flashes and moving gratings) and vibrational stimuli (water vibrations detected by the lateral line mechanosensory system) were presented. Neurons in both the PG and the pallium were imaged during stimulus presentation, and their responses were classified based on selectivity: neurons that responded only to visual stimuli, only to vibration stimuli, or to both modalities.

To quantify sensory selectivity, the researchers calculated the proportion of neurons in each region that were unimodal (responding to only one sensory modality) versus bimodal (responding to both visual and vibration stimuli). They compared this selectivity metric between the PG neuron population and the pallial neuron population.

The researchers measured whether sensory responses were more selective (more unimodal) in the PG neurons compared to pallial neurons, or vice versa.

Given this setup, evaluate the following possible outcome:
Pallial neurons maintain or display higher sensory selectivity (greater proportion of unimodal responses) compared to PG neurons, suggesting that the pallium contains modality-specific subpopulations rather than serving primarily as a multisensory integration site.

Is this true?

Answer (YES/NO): NO